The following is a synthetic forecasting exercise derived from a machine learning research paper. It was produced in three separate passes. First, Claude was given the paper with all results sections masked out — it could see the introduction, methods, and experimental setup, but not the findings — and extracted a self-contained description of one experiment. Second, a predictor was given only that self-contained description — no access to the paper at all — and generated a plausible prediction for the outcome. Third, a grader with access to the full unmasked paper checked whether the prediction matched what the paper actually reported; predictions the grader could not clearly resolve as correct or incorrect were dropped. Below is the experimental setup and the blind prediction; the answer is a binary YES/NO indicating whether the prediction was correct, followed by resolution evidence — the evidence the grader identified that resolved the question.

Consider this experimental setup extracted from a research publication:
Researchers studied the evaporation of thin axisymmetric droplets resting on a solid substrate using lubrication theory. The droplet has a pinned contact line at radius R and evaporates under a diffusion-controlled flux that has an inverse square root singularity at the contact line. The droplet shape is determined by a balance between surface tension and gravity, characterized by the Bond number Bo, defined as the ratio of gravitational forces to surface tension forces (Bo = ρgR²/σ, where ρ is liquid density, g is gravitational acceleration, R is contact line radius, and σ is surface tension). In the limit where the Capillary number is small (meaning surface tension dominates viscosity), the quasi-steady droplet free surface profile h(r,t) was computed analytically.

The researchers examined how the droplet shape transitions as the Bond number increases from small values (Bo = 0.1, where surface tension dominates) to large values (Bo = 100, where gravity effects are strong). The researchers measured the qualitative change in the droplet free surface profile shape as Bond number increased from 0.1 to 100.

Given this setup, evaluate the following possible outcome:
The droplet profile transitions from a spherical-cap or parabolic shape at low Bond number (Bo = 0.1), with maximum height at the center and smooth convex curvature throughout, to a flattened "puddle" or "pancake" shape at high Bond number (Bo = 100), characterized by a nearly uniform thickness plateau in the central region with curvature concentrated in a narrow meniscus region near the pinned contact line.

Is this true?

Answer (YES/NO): YES